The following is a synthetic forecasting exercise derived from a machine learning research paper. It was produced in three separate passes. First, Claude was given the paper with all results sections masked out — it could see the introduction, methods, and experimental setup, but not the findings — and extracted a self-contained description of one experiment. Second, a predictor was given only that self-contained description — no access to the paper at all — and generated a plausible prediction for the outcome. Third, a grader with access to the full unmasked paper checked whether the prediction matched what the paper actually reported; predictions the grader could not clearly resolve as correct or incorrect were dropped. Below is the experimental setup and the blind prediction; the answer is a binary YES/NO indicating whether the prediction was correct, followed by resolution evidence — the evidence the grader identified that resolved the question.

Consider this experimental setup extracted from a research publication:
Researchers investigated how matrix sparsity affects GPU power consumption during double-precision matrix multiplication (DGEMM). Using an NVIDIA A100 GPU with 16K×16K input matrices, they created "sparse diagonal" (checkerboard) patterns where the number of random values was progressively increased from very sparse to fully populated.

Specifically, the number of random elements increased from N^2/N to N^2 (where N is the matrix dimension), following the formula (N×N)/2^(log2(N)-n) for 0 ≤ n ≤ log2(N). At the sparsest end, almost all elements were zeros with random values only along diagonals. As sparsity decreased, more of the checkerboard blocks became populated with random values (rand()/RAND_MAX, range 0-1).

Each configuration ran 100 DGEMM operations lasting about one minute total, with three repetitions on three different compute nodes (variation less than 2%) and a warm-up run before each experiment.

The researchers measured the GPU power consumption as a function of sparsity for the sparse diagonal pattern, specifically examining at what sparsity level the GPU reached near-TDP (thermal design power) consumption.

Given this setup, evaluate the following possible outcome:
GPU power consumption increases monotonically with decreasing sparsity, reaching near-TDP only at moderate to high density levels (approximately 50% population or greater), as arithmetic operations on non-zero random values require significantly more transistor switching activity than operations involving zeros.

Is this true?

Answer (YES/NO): YES